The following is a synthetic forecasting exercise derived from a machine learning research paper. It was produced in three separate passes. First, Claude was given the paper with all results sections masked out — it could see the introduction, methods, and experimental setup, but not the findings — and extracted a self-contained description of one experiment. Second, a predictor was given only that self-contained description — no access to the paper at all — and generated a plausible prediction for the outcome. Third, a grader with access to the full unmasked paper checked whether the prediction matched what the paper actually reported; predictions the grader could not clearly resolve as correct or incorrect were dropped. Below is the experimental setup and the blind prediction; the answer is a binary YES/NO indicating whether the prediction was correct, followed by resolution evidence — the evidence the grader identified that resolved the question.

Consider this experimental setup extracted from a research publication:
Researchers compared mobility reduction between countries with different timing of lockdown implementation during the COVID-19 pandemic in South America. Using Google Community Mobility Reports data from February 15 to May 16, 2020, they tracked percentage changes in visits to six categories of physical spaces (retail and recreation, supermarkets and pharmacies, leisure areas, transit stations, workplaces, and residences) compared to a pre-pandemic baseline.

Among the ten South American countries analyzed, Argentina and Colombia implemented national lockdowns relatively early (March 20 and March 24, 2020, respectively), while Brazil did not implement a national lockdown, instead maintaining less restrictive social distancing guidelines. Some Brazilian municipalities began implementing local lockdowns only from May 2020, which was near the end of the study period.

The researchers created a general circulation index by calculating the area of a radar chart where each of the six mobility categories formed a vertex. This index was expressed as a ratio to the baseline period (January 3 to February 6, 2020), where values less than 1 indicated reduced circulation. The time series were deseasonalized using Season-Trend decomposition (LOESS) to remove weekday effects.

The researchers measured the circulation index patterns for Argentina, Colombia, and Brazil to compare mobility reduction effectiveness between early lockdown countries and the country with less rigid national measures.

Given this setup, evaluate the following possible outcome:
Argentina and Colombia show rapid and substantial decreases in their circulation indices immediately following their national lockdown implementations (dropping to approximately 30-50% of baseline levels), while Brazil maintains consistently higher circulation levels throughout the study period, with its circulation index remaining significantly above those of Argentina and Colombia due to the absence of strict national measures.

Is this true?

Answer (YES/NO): NO